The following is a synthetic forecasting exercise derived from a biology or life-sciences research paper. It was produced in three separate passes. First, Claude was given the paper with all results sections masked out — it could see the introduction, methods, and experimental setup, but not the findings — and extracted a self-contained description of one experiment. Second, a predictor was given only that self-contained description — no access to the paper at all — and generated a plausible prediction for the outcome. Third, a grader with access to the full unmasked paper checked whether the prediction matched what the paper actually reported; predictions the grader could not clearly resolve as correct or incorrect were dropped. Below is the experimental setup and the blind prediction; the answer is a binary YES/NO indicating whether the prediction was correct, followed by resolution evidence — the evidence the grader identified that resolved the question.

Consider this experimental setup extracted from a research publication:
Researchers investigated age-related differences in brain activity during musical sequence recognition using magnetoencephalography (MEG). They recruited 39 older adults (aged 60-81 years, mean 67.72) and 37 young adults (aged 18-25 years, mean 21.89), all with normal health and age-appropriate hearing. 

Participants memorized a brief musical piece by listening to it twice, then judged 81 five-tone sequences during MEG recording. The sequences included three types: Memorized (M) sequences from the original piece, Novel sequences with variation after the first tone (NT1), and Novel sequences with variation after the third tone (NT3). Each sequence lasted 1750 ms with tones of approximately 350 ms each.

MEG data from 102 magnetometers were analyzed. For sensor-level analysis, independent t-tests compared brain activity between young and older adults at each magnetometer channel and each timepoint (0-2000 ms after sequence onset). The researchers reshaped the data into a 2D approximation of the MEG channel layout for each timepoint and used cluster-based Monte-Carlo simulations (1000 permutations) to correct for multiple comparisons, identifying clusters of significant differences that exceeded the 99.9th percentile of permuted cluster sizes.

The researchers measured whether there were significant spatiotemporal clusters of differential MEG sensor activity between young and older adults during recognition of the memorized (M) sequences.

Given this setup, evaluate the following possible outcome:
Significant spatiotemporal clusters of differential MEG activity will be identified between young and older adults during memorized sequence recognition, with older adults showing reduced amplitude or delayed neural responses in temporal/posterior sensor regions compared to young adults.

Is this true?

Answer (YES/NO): NO